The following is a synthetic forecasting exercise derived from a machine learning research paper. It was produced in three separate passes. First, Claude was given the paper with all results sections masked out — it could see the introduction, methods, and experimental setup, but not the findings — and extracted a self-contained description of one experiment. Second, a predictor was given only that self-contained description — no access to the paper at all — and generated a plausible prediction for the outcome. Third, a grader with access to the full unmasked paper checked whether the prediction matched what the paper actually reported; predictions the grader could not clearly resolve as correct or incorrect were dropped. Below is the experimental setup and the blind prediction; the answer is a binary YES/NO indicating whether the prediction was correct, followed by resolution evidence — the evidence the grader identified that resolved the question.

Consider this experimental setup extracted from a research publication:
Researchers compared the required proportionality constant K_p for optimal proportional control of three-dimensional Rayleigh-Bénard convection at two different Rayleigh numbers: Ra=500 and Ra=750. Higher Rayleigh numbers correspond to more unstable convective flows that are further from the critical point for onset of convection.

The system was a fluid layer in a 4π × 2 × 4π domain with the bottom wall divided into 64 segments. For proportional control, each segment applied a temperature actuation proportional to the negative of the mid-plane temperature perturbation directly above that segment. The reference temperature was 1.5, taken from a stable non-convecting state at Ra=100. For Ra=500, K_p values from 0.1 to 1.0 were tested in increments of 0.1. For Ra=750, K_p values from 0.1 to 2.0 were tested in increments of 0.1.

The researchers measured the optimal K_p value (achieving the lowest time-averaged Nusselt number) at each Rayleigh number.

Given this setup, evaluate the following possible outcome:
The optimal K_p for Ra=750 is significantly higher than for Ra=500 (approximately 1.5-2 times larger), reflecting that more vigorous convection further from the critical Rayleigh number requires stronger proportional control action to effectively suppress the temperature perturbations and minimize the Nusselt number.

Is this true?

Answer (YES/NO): YES